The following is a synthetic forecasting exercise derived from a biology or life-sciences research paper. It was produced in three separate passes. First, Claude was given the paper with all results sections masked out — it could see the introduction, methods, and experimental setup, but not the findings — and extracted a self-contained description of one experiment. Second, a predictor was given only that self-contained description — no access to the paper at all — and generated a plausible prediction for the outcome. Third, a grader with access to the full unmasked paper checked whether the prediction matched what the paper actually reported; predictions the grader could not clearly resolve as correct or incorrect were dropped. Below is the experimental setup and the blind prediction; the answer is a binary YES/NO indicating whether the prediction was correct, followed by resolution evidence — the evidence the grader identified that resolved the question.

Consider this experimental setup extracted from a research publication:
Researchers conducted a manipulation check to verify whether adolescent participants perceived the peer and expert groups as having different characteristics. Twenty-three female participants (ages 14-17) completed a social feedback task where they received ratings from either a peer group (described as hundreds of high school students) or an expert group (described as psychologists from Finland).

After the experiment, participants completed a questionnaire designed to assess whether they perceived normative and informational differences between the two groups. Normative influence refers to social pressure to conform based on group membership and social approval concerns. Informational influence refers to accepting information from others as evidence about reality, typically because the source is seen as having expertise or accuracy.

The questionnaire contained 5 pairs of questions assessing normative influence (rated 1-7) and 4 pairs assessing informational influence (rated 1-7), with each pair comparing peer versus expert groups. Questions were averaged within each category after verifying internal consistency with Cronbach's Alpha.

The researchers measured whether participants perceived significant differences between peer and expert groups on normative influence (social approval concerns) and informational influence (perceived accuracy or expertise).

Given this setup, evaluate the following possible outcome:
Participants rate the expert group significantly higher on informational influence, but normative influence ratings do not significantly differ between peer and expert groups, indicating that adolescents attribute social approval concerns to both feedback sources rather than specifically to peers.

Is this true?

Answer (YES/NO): NO